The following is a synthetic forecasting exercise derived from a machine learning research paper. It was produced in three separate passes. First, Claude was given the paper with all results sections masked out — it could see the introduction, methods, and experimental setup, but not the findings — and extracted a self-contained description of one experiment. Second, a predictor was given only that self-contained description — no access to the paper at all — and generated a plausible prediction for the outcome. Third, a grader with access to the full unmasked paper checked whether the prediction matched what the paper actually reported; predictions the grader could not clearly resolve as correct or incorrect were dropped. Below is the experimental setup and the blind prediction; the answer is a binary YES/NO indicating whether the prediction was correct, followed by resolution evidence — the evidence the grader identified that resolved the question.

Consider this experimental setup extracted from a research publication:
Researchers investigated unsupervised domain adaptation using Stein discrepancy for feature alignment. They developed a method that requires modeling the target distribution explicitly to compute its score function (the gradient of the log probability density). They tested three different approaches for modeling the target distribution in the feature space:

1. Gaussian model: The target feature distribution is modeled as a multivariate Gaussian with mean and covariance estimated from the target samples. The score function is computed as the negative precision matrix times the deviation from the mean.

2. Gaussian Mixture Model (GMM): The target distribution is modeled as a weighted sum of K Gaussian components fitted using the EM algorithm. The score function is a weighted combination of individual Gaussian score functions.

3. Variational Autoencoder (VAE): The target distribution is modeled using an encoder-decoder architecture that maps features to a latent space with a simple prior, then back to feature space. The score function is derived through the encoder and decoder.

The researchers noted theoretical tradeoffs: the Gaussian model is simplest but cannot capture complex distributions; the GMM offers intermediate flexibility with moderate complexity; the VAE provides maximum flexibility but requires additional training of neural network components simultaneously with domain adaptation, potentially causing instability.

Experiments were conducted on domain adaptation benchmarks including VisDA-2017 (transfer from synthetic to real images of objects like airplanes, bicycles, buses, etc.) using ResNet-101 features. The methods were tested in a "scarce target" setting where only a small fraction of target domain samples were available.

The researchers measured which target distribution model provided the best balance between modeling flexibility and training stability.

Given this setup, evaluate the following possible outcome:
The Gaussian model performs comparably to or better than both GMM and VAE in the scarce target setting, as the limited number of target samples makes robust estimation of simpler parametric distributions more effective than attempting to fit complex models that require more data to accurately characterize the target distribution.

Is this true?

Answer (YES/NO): NO